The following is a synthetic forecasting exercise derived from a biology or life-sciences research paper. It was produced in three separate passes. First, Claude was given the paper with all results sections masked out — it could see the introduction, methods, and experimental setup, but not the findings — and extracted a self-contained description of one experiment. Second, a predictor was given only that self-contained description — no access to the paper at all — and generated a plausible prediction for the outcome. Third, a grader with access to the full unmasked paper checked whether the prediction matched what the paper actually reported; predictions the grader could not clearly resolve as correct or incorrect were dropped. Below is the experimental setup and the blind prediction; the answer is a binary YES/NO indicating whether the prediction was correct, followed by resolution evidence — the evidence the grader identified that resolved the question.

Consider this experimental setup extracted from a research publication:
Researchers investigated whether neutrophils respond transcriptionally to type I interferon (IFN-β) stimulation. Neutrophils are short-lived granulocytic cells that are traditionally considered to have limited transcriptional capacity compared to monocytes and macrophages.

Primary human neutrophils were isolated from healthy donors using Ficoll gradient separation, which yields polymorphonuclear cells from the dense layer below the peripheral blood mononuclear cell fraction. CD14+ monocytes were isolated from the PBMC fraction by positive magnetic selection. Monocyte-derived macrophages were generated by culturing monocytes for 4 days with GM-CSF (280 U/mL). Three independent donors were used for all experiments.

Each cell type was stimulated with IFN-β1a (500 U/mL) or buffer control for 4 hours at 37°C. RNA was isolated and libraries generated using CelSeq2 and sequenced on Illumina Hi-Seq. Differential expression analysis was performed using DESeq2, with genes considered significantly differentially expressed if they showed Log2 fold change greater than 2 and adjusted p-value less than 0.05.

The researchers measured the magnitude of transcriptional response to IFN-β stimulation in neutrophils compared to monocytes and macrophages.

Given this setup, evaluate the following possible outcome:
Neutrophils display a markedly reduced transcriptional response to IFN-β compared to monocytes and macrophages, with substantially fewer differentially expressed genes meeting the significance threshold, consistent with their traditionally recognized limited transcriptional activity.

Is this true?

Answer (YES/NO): NO